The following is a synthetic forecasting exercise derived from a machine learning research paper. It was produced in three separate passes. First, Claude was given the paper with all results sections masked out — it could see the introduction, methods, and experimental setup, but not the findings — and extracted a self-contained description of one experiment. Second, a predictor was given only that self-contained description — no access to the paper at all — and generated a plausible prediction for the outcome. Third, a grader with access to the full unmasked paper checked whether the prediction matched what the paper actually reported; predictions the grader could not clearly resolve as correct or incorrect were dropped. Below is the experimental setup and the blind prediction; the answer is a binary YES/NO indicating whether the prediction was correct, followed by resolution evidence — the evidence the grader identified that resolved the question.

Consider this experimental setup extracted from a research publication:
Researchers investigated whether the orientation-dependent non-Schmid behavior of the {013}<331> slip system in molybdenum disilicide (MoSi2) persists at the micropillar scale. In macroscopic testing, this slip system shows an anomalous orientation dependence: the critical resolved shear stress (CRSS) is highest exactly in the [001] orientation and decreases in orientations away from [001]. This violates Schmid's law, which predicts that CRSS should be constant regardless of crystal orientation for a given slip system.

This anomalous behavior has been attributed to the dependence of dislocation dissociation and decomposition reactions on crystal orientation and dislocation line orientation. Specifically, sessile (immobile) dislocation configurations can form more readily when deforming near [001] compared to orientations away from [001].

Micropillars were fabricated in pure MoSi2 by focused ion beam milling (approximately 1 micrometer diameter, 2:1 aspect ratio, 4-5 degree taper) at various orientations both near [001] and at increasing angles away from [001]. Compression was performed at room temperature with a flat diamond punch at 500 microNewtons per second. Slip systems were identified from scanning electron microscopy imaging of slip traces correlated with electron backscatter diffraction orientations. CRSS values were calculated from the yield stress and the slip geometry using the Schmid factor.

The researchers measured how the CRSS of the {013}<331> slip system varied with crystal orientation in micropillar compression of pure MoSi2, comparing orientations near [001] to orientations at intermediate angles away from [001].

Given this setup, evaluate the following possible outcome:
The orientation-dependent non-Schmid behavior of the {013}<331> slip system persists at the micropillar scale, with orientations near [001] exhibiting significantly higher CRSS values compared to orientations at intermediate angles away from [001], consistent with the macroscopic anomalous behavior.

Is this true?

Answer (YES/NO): YES